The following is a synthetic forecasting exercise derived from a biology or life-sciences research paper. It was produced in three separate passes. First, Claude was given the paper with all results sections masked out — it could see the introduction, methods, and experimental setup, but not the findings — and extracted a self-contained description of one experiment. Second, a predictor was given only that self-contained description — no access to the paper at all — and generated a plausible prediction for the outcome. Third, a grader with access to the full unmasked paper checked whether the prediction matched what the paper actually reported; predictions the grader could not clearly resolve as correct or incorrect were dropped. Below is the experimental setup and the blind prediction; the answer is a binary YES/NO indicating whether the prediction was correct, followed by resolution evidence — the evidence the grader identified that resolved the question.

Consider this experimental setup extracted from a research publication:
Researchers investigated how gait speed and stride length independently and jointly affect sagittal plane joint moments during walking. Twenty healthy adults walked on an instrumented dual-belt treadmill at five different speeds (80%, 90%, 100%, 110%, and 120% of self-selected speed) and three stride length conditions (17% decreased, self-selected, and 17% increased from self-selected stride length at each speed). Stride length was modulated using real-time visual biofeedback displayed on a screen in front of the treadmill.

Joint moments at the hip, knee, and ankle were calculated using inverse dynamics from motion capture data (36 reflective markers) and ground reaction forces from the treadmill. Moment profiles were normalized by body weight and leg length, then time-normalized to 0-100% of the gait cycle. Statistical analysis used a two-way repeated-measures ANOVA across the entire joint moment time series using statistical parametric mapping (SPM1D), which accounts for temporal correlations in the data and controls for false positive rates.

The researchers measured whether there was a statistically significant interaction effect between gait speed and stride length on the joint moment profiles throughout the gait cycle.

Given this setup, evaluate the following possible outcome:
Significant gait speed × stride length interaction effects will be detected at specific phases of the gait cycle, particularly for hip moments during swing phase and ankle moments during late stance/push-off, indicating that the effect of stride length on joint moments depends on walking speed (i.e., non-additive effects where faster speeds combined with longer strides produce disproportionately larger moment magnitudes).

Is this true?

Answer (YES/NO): NO